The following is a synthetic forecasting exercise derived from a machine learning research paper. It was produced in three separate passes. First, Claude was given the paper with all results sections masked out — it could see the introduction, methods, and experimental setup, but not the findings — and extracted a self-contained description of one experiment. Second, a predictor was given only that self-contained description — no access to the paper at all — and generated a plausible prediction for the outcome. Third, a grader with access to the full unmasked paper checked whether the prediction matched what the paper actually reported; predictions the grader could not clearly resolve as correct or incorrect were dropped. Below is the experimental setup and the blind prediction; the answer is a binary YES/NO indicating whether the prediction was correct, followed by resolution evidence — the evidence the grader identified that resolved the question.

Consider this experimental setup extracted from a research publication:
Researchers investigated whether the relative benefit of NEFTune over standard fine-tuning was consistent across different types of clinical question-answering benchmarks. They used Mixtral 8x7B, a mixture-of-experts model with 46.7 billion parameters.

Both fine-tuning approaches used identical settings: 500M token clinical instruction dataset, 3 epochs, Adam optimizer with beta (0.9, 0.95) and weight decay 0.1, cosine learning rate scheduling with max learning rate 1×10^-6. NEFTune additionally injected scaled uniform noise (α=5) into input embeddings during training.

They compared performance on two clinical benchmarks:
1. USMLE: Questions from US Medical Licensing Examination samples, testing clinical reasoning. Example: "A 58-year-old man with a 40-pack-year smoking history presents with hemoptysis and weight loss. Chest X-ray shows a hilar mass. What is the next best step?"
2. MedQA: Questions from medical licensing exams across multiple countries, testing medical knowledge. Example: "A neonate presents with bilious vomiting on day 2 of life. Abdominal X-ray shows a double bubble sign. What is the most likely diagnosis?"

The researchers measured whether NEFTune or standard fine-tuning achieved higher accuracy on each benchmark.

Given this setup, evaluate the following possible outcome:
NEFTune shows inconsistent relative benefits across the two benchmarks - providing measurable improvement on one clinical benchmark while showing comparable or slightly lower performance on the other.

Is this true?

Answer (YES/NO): YES